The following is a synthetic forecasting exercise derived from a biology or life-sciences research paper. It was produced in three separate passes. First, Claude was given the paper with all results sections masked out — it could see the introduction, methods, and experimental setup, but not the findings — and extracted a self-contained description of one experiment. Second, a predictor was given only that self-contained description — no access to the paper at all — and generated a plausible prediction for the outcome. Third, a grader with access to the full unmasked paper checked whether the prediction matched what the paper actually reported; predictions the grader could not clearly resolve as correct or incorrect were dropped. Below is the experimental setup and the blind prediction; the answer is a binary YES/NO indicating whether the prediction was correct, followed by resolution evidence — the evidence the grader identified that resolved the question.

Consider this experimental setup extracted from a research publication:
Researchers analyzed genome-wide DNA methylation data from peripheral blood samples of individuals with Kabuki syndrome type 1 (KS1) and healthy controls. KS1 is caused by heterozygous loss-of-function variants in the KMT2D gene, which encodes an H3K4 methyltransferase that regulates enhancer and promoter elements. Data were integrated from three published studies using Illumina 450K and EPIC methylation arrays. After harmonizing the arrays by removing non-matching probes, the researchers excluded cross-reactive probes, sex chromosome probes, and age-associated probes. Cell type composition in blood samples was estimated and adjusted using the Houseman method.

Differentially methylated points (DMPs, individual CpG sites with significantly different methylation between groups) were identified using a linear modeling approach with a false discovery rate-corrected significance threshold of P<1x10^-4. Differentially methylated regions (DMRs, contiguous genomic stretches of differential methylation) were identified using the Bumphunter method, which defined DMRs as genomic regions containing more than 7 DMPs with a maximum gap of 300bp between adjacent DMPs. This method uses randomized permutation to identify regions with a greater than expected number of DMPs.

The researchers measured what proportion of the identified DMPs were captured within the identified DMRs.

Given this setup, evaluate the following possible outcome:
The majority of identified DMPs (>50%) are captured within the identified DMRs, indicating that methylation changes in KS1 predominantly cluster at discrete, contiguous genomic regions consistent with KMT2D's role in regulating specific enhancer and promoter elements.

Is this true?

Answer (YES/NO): NO